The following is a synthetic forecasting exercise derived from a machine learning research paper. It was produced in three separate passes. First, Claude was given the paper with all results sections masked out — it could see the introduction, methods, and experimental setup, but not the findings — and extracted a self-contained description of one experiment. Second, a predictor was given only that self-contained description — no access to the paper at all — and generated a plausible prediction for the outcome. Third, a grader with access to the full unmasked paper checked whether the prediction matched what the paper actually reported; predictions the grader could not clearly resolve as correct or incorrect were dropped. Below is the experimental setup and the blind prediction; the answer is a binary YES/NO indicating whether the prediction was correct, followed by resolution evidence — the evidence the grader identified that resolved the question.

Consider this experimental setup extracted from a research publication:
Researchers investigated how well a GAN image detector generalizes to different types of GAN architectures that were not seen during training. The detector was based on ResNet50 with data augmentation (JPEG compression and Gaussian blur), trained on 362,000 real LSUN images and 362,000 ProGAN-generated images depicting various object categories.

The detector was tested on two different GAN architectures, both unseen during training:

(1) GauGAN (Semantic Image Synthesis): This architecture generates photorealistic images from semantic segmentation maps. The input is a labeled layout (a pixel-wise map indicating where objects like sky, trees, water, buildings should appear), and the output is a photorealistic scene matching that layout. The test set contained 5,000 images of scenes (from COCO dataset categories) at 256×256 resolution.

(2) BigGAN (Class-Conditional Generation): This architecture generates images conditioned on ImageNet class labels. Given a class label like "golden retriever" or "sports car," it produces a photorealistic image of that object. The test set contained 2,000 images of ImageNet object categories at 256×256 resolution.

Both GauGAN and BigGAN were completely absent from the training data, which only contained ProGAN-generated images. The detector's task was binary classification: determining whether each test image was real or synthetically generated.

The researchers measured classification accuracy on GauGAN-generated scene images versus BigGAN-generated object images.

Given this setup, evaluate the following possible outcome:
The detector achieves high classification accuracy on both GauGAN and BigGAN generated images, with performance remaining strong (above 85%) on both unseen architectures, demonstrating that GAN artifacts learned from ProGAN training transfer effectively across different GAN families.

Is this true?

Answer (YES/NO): NO